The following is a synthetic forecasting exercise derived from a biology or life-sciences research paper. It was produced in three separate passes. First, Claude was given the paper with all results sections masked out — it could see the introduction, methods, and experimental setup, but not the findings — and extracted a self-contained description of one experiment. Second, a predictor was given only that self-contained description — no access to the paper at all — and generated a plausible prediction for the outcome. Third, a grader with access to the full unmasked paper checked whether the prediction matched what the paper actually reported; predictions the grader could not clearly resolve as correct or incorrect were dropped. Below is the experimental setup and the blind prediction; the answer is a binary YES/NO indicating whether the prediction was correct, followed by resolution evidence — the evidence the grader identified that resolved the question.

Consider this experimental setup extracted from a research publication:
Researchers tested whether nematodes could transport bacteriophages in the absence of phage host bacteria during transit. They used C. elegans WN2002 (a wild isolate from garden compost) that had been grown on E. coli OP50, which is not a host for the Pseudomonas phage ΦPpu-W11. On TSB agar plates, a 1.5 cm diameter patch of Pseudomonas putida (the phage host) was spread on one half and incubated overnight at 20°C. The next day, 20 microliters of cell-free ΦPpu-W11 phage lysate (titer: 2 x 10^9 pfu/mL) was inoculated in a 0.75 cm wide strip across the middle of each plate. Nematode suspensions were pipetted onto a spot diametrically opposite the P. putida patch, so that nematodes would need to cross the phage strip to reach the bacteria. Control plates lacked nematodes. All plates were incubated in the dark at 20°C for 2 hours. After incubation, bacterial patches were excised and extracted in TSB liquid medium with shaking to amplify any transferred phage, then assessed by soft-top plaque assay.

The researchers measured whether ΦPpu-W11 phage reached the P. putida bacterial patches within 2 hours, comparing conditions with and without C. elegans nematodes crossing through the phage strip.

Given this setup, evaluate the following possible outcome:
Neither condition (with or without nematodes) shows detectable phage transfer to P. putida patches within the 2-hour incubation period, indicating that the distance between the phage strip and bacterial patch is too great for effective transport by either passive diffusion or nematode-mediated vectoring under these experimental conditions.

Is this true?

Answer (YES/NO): NO